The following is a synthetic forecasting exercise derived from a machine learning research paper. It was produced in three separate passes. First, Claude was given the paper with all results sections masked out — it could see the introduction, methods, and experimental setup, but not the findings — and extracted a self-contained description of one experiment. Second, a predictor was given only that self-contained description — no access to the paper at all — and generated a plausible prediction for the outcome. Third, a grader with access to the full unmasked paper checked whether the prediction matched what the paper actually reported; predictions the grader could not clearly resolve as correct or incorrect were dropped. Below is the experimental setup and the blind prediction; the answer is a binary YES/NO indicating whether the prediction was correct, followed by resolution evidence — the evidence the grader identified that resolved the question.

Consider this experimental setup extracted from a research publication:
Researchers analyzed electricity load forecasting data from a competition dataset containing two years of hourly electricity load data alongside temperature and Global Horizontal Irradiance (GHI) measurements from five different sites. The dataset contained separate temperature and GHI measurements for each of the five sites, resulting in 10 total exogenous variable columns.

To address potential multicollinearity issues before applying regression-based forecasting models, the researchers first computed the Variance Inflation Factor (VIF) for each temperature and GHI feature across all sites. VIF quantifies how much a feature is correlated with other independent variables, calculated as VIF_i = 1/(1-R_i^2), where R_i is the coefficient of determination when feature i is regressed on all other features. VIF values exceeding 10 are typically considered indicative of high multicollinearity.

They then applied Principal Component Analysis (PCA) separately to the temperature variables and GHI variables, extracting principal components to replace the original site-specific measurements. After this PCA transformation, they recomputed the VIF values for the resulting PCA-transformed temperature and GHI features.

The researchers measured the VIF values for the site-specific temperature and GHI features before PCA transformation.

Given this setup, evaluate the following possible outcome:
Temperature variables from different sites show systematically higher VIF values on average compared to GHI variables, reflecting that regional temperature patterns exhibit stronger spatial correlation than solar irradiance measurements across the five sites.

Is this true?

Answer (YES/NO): NO